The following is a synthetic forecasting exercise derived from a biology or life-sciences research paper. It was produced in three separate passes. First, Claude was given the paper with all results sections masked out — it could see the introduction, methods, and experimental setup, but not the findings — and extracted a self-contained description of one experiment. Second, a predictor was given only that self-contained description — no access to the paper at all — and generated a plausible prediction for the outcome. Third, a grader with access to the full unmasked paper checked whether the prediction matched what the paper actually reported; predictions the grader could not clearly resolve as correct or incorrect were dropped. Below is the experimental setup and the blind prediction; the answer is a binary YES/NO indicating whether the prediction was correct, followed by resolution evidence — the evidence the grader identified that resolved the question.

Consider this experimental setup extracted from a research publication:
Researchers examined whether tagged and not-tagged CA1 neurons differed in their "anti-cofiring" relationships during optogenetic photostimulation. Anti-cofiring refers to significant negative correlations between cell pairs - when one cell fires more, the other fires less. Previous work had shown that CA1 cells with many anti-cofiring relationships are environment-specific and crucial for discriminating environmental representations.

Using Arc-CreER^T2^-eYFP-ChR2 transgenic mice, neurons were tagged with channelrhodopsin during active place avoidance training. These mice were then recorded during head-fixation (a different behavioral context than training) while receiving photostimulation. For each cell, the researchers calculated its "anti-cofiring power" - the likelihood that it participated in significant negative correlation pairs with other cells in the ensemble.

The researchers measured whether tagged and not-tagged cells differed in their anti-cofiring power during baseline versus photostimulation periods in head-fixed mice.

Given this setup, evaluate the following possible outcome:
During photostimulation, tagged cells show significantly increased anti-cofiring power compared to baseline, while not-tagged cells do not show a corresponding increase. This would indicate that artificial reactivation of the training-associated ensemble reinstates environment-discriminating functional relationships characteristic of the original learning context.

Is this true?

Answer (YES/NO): YES